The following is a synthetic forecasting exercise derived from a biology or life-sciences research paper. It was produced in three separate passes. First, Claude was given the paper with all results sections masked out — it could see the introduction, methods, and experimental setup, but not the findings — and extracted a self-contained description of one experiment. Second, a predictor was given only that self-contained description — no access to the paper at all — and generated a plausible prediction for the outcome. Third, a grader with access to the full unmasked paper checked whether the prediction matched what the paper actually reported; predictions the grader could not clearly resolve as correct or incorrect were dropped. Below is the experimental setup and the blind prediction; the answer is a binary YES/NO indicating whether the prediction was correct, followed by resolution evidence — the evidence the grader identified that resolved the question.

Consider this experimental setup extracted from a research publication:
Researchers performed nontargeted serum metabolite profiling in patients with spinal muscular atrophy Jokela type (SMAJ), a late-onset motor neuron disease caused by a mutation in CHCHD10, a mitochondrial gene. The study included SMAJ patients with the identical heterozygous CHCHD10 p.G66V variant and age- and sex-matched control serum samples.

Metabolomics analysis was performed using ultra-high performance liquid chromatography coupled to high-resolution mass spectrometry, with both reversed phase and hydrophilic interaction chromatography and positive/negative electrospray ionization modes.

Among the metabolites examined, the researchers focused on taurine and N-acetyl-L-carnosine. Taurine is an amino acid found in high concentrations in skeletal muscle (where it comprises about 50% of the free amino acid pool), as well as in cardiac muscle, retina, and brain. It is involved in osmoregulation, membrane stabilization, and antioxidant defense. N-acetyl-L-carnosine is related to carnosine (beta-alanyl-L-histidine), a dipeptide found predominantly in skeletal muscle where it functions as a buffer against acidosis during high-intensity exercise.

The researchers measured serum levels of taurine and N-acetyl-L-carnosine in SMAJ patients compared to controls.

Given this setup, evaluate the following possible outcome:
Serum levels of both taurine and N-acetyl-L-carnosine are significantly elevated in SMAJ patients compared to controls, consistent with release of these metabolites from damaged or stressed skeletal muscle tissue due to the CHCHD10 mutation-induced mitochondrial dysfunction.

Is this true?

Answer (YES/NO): NO